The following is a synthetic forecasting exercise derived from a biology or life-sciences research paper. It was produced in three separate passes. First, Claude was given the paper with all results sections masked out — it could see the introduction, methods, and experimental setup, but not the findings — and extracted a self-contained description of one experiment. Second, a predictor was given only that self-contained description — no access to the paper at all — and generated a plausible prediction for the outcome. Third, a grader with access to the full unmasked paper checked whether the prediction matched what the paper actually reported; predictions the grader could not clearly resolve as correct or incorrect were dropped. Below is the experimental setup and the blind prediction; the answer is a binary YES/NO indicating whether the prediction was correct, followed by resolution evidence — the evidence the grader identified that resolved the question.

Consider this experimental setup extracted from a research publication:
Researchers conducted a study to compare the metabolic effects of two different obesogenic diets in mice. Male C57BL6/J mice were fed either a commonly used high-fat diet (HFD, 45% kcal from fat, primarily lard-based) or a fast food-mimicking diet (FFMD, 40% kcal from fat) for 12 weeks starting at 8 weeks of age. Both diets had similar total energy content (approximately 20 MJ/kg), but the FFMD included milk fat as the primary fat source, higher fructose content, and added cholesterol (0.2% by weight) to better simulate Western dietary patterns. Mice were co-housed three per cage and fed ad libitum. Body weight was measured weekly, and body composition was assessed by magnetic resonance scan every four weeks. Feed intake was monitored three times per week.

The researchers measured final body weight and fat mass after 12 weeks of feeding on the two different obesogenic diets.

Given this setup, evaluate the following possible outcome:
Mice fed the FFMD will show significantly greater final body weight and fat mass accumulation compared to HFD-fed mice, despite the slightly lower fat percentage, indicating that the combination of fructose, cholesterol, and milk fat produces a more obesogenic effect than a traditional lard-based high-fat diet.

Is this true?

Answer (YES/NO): YES